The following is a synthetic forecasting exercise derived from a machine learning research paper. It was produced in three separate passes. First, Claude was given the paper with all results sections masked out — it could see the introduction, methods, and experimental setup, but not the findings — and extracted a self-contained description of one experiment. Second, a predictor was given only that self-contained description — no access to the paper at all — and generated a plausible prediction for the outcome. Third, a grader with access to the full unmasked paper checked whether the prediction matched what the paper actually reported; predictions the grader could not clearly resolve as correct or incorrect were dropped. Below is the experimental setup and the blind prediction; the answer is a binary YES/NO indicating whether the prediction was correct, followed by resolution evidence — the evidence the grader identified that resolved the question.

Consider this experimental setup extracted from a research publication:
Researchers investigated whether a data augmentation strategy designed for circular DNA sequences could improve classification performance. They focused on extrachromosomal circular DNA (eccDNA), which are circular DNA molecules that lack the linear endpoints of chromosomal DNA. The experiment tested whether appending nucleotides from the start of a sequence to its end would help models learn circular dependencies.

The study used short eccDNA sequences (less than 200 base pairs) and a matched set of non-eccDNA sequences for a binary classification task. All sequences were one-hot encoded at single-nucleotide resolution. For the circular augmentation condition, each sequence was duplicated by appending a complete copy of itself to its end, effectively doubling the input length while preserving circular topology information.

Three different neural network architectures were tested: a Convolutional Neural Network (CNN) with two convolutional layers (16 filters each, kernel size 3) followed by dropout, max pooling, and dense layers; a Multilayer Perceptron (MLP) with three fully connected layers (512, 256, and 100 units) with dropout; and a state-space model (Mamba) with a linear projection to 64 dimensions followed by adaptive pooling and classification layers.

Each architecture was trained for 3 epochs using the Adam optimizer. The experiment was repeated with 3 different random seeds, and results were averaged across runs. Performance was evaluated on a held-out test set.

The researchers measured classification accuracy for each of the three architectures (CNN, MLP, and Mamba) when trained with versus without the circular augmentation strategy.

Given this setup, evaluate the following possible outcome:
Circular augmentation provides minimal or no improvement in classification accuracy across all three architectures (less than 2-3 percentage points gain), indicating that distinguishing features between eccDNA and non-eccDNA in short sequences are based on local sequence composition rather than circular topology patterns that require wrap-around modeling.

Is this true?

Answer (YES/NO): NO